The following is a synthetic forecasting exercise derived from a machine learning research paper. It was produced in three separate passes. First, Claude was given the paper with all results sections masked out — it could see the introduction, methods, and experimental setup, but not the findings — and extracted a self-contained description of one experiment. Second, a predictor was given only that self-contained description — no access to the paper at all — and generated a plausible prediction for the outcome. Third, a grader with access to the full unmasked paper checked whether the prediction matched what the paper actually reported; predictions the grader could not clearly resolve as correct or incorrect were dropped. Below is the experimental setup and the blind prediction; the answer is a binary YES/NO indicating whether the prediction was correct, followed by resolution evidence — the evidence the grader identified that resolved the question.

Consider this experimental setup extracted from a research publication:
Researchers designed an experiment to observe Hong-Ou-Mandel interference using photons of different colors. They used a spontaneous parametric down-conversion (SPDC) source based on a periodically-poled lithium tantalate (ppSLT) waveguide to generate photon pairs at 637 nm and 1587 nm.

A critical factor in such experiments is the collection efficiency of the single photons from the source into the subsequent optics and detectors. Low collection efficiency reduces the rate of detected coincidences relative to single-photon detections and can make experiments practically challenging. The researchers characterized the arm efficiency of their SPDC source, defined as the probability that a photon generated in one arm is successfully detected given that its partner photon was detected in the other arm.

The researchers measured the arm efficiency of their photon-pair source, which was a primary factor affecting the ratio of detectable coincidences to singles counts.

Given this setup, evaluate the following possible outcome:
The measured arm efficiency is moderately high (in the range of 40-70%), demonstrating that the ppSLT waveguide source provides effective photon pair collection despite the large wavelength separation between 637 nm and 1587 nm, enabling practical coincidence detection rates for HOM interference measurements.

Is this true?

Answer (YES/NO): NO